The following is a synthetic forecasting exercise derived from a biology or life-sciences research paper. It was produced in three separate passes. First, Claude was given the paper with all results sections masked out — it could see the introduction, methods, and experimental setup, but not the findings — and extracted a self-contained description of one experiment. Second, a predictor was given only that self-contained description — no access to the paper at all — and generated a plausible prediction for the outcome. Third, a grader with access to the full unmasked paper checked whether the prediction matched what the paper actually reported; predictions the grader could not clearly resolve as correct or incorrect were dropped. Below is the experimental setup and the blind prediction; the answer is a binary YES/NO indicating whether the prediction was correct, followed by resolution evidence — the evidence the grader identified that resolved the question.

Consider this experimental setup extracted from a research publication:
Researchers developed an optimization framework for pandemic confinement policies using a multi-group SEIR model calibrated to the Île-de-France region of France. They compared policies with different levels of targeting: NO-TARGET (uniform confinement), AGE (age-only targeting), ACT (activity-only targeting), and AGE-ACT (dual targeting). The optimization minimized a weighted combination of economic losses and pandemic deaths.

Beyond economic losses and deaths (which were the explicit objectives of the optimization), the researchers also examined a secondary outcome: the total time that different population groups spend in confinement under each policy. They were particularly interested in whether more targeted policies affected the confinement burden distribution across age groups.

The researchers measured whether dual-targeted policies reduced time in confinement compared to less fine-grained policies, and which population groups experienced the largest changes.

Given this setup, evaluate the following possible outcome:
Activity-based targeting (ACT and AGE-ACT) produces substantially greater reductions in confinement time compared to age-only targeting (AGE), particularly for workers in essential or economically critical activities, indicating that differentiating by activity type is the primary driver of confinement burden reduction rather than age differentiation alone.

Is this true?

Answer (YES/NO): NO